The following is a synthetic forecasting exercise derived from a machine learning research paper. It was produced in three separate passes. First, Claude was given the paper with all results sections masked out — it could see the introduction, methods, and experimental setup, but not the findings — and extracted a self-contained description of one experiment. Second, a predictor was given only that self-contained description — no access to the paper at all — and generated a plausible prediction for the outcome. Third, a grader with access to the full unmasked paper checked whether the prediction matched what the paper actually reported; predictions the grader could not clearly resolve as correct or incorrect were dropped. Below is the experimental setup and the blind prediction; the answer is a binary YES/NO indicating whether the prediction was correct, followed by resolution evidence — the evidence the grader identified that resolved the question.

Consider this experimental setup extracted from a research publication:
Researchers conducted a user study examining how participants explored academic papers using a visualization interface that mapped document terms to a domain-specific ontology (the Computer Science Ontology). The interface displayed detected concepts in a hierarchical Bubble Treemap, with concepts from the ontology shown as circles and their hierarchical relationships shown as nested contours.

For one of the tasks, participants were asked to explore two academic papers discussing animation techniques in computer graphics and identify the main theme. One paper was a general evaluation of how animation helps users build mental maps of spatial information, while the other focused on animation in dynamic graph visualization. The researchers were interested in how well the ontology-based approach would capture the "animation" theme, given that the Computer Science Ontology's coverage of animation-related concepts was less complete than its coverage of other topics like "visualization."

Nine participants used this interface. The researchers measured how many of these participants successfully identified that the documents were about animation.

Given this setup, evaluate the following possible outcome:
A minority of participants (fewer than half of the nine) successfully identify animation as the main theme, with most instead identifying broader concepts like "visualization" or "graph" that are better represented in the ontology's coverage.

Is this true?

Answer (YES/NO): YES